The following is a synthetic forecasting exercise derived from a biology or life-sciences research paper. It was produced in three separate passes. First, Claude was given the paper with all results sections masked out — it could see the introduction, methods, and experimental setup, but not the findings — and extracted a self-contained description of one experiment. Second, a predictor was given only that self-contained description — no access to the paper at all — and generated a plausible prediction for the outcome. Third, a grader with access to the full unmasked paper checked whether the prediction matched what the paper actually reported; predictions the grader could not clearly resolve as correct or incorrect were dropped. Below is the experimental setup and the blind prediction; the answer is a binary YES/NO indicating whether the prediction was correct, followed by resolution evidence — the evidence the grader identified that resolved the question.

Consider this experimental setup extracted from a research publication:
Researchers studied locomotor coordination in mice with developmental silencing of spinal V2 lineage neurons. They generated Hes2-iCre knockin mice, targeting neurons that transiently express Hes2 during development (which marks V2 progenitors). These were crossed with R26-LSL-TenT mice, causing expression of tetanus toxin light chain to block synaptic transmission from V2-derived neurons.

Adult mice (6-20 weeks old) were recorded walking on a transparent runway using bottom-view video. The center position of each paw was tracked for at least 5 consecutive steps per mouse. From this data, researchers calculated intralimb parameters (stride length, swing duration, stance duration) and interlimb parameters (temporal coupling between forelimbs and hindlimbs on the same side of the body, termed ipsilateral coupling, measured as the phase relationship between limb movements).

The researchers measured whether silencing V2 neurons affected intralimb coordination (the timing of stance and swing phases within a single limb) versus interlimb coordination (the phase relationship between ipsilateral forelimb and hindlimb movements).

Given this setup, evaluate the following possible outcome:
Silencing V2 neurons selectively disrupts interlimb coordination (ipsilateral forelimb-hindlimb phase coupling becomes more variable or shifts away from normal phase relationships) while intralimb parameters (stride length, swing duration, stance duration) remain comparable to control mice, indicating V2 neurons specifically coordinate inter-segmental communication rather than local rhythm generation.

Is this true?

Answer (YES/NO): NO